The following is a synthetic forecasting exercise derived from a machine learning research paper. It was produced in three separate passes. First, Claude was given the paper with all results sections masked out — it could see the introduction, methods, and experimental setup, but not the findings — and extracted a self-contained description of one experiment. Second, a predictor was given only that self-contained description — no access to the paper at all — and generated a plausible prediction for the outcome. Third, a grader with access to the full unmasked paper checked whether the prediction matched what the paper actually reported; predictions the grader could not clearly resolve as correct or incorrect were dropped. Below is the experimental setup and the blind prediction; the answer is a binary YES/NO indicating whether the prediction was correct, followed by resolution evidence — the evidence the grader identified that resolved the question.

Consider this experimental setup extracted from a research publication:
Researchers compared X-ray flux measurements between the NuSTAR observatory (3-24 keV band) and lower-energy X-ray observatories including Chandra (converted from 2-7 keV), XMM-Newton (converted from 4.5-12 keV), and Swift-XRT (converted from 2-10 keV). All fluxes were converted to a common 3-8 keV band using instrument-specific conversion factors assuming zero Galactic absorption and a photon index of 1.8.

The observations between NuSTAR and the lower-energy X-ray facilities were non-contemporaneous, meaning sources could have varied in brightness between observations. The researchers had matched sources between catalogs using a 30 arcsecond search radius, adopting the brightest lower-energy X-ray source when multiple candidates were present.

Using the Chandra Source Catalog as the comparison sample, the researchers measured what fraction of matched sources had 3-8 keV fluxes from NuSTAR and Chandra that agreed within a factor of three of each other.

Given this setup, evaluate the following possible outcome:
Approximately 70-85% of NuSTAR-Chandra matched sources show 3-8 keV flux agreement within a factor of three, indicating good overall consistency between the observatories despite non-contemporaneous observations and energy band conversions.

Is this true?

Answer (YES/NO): YES